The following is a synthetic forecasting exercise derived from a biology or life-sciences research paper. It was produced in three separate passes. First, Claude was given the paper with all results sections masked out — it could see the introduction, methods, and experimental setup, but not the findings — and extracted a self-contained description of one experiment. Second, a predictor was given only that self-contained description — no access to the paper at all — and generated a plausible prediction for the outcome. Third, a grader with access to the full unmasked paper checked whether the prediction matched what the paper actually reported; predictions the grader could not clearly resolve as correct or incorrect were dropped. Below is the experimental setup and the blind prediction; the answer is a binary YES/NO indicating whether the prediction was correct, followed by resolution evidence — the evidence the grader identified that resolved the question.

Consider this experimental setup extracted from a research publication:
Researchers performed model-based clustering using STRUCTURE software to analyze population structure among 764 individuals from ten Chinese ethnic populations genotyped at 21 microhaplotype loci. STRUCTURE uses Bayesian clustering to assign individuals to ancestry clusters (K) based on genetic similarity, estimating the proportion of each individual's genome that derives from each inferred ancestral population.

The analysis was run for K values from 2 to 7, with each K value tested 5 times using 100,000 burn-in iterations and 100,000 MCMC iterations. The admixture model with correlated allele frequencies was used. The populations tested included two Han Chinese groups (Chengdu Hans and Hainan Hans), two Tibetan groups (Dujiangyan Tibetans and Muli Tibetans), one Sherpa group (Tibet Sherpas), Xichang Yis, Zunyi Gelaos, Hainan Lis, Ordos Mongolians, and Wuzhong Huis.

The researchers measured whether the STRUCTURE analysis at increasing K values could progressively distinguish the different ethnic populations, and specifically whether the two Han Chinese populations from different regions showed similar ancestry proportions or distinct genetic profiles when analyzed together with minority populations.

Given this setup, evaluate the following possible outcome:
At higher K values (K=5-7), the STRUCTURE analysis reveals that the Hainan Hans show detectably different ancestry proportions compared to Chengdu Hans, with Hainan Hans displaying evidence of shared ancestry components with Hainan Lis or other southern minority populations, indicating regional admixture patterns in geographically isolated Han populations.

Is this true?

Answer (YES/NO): NO